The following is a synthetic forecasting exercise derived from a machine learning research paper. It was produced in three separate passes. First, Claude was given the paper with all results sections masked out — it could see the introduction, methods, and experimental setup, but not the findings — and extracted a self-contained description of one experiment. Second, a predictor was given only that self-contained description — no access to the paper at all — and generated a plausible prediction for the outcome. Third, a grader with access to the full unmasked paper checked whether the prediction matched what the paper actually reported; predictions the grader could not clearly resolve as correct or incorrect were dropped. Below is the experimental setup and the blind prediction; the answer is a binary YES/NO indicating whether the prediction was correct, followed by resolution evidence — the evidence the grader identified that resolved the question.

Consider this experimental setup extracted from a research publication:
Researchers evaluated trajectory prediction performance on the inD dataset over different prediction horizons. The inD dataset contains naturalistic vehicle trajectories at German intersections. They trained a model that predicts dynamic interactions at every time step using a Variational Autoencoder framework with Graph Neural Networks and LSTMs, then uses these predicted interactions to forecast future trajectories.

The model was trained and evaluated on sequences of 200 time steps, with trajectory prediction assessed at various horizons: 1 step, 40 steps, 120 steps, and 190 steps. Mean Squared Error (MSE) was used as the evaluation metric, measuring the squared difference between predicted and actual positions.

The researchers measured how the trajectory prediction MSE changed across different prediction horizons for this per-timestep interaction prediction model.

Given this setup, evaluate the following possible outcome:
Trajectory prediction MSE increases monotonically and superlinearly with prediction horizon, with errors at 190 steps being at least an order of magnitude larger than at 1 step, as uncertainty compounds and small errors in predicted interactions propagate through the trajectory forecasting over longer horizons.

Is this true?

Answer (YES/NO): YES